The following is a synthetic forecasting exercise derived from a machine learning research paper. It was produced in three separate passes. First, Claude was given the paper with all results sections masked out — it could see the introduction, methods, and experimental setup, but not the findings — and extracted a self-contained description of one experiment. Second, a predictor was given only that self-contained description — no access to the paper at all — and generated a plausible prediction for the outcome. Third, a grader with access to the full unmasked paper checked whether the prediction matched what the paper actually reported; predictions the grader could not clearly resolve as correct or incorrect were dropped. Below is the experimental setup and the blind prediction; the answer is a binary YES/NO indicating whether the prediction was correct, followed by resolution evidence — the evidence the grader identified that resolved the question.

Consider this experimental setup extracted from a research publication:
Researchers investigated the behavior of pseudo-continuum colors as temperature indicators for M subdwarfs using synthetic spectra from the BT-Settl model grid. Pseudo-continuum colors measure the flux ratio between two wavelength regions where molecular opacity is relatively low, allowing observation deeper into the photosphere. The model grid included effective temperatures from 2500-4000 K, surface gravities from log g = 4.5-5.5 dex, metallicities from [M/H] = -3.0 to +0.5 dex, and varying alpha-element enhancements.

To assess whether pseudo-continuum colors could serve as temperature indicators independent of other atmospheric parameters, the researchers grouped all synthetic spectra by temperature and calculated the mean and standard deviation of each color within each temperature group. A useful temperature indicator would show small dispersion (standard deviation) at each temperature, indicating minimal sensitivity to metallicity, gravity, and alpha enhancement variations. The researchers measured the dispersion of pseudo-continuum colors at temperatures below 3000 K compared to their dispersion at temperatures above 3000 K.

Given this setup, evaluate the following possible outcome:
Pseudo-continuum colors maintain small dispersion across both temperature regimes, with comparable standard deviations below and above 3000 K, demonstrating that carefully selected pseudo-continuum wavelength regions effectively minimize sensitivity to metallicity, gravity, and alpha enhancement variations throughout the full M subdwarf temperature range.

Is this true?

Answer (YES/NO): NO